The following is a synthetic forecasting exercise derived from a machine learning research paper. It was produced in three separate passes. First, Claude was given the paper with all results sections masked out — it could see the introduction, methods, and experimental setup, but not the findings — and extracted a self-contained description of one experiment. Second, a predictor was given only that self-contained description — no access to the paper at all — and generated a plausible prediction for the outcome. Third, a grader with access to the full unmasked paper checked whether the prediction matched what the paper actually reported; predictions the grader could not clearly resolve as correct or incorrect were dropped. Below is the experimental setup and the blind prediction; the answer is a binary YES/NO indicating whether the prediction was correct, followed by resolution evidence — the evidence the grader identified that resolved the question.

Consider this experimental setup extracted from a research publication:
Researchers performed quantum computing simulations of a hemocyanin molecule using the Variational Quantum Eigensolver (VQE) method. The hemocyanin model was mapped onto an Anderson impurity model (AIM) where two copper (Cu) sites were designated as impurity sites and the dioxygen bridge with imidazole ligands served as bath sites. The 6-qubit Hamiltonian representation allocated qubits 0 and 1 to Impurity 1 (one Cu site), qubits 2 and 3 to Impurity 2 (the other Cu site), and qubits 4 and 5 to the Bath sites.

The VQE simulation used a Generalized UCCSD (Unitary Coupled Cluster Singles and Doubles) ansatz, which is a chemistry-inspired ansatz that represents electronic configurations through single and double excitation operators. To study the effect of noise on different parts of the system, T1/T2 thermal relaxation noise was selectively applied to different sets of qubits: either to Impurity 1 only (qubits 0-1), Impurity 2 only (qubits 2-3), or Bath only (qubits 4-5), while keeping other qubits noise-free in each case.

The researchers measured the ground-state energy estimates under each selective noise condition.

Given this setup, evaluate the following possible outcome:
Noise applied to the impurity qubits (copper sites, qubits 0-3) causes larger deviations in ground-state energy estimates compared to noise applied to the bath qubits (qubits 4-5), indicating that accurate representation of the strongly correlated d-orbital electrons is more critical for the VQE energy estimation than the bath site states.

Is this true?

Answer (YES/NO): NO